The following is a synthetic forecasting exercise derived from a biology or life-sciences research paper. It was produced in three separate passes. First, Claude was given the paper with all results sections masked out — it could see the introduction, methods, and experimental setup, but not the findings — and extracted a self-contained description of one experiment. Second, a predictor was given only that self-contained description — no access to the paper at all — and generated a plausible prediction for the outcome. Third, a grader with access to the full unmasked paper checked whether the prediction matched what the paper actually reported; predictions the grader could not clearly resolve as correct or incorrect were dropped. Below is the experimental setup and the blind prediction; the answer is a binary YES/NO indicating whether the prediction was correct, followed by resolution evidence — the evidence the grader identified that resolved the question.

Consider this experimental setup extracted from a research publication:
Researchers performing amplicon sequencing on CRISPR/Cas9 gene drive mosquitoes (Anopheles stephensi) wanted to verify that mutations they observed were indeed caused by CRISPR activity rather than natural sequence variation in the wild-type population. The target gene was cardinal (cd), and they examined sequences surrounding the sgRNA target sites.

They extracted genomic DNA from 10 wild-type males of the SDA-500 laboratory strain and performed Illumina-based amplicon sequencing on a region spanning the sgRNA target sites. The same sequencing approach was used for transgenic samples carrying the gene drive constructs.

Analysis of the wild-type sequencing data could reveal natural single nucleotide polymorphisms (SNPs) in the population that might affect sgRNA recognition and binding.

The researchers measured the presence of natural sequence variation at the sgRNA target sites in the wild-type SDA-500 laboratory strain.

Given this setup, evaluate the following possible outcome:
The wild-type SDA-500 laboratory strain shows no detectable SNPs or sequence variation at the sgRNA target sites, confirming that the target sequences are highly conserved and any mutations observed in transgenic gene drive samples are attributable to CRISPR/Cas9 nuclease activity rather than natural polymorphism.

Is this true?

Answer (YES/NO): NO